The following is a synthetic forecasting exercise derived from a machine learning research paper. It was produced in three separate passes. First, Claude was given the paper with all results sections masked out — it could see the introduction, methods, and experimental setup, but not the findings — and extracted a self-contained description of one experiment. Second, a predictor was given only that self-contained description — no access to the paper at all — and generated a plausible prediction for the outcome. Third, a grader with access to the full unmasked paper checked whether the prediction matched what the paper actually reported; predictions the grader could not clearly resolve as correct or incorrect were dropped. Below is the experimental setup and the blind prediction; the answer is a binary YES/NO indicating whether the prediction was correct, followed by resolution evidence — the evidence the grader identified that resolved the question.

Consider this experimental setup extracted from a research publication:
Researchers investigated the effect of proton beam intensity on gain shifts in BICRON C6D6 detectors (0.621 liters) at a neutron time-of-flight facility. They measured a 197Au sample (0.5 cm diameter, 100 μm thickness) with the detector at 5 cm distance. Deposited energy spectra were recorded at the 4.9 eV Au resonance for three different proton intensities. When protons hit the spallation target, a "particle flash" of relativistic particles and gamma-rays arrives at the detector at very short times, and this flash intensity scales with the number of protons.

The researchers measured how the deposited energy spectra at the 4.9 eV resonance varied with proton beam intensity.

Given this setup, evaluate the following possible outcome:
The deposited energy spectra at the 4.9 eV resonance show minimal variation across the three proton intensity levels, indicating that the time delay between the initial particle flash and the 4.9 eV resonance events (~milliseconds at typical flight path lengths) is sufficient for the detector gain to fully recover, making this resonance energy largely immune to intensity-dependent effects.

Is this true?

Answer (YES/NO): NO